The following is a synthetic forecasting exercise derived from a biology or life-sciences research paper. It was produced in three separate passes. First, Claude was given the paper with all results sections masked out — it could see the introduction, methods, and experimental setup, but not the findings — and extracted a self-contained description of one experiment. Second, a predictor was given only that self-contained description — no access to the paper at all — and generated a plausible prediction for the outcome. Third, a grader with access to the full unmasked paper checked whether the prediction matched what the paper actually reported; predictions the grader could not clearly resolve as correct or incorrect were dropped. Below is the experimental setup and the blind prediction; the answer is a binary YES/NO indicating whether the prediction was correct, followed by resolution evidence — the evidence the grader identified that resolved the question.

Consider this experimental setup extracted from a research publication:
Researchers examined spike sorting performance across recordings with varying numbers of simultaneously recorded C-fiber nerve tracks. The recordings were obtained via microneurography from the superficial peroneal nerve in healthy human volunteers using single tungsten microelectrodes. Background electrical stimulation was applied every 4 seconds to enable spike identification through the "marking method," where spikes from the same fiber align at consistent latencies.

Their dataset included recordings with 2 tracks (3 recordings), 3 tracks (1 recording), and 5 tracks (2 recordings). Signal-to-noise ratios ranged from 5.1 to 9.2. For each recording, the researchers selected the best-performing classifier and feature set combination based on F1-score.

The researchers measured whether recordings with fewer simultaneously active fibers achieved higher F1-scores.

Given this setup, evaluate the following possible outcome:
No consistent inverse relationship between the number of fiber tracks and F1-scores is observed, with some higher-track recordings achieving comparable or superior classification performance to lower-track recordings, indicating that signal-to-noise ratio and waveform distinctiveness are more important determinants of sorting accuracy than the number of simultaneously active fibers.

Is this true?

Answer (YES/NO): NO